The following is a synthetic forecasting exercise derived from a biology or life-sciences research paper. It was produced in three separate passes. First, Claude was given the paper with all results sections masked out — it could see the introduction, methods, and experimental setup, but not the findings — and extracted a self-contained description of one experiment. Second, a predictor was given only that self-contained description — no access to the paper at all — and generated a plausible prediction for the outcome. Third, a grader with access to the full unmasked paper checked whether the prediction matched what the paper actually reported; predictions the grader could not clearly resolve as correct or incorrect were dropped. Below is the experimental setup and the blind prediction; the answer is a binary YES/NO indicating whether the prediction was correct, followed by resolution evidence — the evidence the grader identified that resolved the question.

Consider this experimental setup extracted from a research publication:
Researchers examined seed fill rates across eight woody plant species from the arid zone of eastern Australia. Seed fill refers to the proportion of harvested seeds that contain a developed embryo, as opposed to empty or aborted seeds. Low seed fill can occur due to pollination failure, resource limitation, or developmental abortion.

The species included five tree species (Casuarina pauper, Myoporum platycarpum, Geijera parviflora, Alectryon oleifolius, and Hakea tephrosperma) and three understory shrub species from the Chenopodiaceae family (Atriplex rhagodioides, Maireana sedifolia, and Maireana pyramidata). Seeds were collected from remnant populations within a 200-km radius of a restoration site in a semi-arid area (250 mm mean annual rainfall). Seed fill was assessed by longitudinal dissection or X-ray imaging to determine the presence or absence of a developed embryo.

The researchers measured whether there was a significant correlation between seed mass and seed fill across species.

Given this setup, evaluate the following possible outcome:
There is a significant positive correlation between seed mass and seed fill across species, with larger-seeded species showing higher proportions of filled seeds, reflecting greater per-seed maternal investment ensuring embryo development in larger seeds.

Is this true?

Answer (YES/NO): NO